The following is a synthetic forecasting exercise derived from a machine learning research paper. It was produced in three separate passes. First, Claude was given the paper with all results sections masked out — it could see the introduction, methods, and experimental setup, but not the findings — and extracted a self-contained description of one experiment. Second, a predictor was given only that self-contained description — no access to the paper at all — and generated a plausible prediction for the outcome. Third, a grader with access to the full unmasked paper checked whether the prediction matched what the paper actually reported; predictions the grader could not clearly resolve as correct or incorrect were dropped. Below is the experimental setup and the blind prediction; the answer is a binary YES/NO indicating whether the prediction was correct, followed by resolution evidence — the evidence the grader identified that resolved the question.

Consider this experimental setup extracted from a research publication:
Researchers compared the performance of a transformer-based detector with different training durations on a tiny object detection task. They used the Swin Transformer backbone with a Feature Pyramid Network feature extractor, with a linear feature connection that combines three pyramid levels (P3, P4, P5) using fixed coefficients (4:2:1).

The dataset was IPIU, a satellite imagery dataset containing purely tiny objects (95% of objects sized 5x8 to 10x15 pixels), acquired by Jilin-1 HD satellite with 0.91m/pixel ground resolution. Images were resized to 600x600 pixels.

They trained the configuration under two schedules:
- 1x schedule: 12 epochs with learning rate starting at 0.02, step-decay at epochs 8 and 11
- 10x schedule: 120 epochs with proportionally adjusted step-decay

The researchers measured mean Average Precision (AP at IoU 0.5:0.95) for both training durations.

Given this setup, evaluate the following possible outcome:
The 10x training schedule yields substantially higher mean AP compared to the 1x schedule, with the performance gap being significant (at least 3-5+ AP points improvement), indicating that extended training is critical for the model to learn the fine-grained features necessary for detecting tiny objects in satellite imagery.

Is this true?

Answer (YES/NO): YES